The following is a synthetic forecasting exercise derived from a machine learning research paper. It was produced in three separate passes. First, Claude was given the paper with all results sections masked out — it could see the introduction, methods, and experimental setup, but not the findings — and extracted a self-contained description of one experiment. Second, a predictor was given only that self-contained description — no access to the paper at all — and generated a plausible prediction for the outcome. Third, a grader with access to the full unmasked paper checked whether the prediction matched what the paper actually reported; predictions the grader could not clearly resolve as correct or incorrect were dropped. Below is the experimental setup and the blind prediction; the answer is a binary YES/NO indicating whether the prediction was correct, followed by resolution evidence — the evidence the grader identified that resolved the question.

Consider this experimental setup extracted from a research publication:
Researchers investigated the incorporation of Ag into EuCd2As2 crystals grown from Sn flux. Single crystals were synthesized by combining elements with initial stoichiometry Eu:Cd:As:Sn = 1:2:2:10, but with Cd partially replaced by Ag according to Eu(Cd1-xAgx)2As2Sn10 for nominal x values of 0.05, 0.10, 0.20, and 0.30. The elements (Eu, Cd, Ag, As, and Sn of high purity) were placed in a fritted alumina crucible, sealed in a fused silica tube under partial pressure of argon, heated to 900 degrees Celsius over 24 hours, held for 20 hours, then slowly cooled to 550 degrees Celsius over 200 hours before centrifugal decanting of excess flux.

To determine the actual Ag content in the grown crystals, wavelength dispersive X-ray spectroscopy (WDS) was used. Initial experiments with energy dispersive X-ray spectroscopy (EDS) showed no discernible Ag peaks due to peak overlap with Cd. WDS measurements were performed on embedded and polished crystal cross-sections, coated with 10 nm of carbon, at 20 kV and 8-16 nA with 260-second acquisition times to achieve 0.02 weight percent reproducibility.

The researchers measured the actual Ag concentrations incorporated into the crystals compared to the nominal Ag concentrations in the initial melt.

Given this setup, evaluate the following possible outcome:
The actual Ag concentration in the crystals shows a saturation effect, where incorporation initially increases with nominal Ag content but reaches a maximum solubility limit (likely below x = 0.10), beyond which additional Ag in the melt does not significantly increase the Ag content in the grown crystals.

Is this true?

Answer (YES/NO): NO